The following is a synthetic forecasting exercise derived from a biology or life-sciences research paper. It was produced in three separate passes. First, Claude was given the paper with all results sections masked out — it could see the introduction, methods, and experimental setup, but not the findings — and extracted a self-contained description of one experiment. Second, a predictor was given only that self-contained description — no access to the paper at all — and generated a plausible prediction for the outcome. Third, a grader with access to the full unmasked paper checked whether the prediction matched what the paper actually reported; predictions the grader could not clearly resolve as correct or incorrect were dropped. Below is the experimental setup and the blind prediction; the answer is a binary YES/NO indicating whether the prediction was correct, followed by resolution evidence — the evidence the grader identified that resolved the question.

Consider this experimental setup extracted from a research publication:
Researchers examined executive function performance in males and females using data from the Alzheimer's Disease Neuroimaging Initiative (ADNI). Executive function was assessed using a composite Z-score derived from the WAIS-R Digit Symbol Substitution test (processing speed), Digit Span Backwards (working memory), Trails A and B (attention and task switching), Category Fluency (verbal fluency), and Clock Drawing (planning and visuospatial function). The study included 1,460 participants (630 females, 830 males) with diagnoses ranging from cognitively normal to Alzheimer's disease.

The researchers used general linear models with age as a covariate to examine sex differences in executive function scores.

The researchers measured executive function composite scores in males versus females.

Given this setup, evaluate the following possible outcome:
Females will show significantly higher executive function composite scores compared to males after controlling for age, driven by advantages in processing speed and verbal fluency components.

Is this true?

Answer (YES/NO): NO